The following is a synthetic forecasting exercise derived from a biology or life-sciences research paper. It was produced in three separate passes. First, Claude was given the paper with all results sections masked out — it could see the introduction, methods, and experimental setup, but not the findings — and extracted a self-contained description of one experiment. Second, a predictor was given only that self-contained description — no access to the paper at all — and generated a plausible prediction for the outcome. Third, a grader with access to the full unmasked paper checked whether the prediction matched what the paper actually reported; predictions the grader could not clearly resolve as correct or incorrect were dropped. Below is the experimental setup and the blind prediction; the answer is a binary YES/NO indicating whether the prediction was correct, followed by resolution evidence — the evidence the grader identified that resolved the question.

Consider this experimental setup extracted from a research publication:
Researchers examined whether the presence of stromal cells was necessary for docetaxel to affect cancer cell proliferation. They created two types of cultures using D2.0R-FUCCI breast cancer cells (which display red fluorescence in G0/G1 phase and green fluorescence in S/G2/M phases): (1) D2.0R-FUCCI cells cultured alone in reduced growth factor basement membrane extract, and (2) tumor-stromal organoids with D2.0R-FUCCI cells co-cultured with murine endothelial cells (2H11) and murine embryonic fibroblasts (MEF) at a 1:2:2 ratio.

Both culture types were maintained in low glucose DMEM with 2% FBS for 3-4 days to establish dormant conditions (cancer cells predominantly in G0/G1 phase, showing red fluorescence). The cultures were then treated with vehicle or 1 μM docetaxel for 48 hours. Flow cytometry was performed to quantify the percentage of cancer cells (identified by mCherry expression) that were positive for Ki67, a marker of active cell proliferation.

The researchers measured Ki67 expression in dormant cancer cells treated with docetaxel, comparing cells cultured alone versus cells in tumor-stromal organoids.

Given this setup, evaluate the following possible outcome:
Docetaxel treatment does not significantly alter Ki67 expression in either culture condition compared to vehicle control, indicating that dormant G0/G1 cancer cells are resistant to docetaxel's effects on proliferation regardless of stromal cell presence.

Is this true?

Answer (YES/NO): NO